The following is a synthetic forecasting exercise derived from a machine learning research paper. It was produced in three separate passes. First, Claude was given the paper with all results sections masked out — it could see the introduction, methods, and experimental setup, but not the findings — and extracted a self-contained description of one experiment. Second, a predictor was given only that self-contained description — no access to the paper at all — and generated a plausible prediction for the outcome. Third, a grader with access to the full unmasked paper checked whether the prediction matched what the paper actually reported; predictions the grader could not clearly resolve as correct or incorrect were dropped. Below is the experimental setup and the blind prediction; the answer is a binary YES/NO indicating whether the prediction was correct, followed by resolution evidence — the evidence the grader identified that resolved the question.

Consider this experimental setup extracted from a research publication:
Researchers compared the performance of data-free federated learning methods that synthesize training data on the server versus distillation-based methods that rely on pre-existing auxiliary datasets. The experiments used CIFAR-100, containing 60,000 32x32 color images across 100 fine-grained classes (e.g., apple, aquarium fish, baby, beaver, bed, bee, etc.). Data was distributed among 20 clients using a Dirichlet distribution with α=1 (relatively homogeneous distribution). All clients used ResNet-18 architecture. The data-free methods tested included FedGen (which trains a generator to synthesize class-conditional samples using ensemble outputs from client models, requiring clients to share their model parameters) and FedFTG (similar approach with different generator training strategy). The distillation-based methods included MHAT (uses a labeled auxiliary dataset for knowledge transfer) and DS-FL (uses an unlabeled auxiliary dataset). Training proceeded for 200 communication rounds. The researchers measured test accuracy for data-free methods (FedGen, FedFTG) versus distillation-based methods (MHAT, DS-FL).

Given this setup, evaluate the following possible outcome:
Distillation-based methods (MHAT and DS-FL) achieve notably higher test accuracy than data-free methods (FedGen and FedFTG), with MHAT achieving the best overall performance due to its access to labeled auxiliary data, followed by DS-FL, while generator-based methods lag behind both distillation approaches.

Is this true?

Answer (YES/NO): NO